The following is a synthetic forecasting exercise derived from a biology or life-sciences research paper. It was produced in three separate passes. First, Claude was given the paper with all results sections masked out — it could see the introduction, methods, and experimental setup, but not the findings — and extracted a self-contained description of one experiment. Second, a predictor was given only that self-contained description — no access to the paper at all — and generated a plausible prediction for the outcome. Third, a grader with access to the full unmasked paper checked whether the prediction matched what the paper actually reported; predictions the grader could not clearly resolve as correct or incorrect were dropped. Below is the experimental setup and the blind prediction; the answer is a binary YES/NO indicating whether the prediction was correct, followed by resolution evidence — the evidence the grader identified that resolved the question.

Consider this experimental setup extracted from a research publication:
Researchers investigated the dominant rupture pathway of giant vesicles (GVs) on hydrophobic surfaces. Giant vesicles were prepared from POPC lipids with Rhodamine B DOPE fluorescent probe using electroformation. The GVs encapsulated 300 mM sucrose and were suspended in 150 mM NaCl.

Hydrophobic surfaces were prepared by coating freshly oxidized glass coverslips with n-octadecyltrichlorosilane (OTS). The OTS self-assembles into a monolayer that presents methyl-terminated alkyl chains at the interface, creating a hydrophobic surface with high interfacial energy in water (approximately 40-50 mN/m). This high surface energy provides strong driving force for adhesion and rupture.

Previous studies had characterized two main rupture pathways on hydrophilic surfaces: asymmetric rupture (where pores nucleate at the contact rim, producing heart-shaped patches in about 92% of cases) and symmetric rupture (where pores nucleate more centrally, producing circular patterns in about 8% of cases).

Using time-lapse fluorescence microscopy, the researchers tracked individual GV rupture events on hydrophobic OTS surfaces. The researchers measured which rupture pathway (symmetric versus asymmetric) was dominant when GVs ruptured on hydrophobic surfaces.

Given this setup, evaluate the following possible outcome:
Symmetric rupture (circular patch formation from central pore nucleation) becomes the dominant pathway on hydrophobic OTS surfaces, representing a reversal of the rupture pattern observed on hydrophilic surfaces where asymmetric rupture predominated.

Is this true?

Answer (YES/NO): YES